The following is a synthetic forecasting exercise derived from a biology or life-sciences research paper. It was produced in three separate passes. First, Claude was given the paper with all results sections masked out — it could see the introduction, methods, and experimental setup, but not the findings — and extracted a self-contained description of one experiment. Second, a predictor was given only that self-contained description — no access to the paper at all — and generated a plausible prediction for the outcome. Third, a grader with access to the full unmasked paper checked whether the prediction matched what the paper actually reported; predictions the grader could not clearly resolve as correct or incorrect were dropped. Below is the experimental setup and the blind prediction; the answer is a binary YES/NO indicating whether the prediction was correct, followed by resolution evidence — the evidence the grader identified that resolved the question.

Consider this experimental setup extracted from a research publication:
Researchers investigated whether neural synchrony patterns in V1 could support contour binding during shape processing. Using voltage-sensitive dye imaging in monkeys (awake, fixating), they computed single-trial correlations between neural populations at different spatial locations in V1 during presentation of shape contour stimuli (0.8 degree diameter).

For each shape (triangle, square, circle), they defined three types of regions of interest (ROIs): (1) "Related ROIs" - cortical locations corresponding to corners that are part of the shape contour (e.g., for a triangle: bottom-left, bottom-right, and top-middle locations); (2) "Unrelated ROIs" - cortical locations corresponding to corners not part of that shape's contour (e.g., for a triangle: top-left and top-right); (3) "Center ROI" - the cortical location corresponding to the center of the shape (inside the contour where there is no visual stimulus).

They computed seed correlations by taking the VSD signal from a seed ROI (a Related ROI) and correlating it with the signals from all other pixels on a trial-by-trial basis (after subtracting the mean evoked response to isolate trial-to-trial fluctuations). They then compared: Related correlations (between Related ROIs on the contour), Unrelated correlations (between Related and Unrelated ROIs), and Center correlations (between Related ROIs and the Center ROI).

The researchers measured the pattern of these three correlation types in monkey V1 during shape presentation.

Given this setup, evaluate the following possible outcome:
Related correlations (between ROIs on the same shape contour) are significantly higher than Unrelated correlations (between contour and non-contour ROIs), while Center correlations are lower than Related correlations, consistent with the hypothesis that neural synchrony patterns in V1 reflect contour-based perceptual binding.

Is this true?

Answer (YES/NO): YES